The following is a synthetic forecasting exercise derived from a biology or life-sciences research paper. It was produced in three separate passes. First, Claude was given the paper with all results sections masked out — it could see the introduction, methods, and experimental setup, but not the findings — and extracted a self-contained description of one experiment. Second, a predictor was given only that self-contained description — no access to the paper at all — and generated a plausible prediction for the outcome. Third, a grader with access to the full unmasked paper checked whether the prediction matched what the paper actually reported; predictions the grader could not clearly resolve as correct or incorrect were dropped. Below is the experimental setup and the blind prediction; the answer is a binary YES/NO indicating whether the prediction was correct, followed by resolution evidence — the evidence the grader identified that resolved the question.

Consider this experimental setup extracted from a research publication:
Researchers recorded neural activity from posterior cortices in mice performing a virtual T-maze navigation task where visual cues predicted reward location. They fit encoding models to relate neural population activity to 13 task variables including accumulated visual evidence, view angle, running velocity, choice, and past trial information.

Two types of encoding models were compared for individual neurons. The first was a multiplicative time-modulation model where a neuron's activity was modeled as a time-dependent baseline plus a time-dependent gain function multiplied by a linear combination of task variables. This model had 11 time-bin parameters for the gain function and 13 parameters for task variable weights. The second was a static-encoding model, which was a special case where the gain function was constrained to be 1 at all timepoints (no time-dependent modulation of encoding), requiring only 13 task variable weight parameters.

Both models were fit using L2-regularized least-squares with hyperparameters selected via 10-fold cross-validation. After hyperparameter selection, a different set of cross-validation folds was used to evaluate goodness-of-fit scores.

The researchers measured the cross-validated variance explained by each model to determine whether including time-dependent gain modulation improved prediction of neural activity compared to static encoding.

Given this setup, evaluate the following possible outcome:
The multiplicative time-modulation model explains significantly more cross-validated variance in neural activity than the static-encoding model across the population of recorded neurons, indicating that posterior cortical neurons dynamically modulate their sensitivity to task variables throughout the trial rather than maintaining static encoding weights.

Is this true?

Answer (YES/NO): YES